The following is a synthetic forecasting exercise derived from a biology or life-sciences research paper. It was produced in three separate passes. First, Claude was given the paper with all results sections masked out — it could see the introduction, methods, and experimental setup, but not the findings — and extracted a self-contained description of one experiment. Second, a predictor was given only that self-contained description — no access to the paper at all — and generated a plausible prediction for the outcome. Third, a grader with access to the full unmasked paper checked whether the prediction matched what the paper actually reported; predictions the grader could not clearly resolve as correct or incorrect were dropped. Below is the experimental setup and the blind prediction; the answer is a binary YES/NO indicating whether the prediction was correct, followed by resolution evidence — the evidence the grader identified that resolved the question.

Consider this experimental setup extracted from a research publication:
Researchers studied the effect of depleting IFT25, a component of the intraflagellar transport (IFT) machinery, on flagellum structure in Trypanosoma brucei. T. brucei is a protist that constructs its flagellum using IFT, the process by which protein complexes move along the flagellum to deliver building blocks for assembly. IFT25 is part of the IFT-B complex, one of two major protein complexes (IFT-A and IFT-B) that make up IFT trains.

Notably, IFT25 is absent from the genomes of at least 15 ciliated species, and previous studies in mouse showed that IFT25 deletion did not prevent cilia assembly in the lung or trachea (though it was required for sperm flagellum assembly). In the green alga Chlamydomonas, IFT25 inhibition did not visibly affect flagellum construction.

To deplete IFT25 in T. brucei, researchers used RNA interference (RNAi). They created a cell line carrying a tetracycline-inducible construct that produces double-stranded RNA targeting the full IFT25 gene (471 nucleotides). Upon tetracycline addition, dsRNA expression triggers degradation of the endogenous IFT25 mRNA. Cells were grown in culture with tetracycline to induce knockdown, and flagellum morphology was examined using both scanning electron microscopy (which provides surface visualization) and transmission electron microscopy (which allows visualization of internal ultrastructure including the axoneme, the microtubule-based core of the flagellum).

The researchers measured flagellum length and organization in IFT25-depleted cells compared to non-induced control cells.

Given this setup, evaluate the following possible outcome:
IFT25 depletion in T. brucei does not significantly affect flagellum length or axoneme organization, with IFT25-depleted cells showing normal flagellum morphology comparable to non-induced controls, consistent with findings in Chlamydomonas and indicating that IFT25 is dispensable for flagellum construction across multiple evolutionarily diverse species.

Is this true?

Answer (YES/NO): NO